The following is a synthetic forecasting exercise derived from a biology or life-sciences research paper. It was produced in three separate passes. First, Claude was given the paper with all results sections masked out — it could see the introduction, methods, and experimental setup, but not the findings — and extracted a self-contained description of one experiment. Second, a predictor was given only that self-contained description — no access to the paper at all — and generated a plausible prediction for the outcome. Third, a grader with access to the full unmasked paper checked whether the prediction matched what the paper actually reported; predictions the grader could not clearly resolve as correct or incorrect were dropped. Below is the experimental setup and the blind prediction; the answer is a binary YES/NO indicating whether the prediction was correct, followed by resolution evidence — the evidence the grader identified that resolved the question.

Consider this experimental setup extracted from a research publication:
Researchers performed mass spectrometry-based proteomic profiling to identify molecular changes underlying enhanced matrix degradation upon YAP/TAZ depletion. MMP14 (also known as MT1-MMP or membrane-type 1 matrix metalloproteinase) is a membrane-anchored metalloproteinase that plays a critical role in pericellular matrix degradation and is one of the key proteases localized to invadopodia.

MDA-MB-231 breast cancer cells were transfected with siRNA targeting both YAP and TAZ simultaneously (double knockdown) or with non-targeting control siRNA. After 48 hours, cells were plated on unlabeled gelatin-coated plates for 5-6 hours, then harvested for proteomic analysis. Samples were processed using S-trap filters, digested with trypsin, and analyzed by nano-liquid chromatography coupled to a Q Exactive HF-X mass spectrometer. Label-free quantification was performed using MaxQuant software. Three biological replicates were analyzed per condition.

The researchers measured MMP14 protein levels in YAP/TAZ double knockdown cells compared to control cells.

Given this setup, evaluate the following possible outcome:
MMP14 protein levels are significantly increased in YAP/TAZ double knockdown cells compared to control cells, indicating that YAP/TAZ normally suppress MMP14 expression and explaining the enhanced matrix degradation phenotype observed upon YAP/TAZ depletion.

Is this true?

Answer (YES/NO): YES